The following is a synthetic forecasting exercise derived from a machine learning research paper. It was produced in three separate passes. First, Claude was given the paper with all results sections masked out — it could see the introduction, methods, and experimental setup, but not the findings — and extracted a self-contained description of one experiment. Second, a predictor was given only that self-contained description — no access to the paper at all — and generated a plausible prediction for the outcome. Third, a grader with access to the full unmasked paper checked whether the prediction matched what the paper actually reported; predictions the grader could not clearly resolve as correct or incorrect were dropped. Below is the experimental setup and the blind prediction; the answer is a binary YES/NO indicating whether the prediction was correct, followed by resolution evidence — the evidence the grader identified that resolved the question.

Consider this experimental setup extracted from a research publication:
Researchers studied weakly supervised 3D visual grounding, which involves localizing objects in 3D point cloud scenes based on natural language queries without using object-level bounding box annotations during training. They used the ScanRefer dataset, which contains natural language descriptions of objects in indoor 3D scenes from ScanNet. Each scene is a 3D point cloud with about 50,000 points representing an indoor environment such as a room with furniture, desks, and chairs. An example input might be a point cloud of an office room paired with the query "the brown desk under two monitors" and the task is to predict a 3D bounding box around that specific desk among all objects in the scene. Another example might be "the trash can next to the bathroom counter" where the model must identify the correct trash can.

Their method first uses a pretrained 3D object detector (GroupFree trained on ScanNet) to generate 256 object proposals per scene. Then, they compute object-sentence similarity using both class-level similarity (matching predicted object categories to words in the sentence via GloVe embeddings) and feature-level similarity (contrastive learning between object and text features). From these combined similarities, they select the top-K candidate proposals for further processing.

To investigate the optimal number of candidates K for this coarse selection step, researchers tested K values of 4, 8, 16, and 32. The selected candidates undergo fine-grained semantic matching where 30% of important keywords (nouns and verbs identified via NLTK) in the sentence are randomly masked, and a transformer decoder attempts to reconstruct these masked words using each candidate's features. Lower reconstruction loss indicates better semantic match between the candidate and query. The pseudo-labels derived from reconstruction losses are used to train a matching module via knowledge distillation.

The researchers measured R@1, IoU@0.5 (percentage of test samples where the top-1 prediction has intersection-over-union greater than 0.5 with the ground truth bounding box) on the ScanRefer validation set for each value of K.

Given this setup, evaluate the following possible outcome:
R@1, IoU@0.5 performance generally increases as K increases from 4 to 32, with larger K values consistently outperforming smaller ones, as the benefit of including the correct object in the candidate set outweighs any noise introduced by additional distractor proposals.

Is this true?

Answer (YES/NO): NO